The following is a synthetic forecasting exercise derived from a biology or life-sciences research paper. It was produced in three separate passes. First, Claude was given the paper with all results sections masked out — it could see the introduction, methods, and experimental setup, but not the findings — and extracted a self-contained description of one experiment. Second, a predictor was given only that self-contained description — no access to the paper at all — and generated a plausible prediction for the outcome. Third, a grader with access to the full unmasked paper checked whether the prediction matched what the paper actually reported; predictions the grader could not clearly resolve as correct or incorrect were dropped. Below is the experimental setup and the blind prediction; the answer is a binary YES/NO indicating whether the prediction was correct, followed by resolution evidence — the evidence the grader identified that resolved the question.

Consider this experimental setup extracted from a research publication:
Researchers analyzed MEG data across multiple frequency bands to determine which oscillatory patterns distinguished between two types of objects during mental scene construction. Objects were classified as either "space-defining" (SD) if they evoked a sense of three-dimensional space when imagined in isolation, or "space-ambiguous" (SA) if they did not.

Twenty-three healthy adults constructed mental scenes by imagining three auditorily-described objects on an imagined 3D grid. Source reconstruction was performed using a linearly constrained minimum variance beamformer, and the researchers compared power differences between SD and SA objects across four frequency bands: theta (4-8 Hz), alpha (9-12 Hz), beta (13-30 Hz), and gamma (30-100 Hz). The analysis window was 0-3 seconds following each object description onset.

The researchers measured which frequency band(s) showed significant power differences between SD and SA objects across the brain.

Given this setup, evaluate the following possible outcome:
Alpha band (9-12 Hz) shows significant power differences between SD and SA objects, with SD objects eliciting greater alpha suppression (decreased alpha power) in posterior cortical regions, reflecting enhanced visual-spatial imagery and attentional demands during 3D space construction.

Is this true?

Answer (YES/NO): NO